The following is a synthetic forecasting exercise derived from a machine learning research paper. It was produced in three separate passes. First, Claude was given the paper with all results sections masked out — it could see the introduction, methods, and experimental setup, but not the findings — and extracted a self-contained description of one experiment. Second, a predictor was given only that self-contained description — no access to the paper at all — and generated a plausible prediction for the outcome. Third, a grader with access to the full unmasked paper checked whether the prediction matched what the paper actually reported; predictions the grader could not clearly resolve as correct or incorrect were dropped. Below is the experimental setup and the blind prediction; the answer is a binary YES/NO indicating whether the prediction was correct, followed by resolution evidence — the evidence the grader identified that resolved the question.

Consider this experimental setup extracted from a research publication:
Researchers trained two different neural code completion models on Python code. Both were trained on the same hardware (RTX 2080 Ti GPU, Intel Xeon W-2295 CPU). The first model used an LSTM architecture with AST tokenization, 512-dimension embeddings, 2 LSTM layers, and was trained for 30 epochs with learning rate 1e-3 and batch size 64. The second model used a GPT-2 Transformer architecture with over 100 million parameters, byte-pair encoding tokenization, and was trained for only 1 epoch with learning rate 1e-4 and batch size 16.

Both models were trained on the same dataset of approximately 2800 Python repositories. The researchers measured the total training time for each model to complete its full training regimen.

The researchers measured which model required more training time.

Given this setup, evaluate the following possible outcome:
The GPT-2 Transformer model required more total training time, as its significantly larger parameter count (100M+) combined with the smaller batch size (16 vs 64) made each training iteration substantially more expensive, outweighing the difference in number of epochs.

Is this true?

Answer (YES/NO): NO